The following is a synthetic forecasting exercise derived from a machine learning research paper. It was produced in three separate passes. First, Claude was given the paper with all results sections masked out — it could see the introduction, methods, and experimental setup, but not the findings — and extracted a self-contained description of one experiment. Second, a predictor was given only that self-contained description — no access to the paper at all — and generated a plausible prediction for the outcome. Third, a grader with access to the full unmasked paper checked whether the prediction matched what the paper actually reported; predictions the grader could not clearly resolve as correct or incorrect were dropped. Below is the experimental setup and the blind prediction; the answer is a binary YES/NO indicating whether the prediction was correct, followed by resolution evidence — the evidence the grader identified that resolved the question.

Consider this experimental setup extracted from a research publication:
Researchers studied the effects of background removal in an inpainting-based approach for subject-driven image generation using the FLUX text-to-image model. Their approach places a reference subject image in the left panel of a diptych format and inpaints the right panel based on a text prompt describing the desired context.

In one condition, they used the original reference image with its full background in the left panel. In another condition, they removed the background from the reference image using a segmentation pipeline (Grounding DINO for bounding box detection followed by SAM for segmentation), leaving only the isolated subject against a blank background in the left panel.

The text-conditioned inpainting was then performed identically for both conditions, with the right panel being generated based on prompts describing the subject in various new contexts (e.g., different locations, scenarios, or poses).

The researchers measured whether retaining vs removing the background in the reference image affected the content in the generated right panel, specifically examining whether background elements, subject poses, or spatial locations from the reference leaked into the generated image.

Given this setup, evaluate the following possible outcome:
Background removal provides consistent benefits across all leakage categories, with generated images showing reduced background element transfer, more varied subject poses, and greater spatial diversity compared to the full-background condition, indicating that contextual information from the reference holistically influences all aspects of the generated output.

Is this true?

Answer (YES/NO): YES